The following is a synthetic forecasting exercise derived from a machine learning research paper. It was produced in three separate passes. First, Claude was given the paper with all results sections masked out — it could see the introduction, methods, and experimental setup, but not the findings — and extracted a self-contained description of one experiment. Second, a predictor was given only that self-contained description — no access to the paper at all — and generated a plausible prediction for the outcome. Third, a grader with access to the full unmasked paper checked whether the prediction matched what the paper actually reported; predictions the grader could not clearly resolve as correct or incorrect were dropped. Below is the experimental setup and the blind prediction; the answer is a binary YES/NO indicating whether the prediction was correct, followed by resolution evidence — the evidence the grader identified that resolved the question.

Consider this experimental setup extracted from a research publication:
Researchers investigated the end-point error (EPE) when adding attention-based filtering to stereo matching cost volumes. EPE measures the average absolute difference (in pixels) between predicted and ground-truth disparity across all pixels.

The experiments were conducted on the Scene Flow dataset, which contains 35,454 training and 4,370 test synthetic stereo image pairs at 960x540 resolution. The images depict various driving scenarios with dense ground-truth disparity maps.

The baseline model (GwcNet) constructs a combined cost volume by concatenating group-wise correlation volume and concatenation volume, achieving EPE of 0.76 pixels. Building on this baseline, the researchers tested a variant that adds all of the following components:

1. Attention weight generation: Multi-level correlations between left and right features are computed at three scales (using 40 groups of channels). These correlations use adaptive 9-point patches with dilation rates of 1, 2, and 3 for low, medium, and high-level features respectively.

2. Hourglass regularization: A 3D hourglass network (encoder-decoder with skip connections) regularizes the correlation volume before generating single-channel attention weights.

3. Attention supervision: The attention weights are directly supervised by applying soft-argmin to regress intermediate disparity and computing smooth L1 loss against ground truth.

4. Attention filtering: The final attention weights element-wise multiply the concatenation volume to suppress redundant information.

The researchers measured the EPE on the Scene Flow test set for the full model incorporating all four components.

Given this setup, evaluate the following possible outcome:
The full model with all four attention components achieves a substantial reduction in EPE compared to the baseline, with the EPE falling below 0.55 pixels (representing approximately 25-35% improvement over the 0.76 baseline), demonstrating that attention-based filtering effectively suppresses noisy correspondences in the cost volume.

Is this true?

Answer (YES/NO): NO